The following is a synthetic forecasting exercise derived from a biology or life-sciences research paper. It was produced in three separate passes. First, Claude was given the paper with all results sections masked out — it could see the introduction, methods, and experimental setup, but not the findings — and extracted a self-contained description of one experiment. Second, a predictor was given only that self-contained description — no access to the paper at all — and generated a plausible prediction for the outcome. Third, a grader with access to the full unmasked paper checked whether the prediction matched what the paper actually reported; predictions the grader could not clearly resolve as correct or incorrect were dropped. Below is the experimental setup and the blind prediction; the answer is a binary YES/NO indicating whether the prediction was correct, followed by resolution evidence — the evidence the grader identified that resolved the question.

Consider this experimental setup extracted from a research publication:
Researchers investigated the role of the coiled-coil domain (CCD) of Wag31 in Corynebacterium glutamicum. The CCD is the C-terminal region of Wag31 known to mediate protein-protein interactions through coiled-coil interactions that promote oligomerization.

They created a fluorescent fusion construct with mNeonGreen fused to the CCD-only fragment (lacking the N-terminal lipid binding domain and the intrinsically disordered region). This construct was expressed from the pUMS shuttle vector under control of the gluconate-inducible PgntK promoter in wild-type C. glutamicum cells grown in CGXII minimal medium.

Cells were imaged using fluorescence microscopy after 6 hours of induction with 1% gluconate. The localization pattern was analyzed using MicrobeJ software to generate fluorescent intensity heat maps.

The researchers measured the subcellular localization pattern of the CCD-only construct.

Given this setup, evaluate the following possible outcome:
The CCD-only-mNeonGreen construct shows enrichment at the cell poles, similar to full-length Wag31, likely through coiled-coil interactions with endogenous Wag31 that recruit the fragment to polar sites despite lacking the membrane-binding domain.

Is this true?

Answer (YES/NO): NO